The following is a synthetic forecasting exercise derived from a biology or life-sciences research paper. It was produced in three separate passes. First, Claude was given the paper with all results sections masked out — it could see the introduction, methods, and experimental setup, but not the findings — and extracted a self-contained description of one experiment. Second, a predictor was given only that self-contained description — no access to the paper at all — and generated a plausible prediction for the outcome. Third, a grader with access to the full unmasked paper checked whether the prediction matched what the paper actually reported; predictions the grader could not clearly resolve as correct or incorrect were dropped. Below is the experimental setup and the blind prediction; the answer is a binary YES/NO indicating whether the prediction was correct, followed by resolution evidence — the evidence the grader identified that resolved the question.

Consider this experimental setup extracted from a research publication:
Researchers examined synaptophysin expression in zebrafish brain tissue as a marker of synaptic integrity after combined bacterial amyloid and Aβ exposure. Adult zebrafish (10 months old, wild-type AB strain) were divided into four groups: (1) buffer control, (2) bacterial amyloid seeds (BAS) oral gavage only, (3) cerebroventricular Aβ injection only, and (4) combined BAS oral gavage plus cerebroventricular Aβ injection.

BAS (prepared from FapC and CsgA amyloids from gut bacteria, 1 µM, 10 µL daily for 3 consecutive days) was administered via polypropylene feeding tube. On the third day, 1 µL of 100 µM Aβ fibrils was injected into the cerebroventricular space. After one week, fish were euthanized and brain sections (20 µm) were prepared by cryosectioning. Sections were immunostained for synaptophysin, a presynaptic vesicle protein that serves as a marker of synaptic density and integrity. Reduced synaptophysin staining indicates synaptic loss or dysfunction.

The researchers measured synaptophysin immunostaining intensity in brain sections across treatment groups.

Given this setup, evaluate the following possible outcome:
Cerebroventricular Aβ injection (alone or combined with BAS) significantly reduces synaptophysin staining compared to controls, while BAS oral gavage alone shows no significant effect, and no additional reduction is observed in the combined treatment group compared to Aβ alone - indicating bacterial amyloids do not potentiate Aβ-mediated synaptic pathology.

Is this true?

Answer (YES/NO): NO